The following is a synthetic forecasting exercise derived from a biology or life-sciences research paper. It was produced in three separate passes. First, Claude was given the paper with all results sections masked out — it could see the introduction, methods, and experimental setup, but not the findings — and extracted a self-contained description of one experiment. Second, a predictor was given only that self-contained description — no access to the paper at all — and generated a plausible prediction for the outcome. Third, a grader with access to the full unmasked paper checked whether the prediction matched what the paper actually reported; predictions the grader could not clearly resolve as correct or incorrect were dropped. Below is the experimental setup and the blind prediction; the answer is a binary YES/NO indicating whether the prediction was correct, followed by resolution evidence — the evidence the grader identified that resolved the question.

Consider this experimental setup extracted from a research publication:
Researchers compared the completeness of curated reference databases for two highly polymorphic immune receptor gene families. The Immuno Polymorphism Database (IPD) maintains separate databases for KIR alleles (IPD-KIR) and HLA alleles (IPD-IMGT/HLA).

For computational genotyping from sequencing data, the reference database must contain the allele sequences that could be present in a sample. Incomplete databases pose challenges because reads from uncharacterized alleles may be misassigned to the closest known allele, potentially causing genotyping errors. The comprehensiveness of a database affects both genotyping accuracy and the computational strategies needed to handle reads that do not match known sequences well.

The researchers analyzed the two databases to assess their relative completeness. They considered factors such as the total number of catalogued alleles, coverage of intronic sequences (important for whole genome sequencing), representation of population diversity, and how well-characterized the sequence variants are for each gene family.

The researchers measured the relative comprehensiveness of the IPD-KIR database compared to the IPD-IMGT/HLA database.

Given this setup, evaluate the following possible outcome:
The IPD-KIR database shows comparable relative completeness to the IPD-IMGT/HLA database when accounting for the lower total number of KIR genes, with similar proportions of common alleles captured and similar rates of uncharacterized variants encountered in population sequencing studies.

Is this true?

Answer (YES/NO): NO